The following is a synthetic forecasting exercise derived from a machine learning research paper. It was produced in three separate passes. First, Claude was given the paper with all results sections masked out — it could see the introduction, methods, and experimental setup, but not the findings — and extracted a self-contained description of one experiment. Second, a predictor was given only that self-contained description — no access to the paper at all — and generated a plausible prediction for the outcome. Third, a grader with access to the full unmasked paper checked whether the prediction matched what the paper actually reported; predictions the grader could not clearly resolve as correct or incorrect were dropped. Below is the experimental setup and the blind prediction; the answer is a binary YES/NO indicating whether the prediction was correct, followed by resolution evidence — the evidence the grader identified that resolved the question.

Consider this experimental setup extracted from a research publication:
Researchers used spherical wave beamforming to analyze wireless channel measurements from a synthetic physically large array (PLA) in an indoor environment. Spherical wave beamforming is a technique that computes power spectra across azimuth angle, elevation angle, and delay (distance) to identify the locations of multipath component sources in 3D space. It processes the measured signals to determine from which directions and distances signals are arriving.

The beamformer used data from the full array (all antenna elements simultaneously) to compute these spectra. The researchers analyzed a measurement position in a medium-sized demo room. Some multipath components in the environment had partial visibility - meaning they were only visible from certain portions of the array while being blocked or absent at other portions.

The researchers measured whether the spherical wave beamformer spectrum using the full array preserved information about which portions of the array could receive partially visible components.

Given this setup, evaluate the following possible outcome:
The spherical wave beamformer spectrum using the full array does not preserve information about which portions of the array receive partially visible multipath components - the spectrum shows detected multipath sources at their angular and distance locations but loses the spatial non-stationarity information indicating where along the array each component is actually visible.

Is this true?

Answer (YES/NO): YES